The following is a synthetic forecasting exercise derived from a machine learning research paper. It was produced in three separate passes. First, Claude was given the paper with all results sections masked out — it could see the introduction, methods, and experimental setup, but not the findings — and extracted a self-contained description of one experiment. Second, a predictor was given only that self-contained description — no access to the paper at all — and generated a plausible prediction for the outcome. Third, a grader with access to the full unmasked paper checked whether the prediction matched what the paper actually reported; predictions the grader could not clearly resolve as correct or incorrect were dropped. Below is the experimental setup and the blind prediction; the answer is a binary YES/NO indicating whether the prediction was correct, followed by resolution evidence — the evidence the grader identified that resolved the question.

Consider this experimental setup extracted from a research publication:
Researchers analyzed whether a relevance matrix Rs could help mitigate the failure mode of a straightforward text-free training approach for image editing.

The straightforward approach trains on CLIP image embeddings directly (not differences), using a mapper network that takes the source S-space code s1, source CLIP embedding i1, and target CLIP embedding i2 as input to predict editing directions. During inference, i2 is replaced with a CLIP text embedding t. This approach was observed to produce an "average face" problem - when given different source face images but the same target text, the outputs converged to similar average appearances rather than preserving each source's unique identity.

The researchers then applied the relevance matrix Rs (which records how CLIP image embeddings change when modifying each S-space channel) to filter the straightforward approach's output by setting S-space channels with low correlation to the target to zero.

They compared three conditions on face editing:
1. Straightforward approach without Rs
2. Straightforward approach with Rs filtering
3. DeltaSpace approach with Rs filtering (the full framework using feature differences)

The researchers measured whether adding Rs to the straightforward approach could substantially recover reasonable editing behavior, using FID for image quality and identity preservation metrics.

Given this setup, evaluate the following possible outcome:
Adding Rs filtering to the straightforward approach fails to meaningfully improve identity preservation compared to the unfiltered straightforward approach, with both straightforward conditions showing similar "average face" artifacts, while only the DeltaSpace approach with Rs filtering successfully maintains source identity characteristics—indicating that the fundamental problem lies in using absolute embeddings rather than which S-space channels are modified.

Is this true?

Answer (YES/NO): NO